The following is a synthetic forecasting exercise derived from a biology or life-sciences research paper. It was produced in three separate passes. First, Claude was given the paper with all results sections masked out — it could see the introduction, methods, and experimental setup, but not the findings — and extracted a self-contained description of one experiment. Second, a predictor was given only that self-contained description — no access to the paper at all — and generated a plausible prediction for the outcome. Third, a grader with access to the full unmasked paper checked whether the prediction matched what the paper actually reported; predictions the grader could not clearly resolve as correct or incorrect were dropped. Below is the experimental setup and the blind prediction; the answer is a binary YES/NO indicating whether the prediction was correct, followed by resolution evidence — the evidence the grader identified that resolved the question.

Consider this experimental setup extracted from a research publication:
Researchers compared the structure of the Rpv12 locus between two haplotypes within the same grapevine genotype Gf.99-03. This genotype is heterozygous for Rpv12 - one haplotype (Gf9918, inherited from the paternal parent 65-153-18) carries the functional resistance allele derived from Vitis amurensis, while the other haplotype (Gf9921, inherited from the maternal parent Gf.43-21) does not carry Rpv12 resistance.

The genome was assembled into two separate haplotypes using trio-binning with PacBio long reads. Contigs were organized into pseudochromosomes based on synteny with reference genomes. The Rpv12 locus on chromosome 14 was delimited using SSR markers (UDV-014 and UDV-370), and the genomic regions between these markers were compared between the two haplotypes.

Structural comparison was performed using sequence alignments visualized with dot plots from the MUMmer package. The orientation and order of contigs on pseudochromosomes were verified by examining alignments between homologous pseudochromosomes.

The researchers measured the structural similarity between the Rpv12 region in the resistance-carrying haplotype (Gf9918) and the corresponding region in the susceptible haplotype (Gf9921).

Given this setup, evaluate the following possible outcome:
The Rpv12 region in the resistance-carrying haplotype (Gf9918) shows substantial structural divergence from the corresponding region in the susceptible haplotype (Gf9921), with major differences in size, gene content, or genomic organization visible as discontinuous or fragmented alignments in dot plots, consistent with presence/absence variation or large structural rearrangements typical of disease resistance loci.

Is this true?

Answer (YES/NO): YES